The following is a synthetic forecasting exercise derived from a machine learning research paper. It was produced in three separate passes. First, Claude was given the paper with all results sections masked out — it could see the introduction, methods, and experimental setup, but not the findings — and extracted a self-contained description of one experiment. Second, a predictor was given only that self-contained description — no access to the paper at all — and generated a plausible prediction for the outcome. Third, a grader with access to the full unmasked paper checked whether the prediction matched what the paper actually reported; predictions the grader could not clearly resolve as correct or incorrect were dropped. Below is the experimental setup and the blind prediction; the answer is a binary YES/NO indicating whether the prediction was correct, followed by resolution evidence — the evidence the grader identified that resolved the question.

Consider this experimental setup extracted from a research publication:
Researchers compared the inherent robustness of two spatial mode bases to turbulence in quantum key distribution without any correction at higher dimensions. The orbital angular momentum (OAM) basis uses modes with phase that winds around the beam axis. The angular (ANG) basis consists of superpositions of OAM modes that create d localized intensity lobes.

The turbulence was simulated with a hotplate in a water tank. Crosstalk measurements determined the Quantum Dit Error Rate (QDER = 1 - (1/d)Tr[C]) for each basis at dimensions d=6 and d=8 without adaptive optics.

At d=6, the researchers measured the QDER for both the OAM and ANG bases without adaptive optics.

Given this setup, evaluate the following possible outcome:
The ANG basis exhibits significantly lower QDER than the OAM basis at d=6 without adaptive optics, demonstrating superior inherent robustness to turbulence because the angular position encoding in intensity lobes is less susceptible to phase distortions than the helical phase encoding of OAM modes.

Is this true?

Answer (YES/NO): NO